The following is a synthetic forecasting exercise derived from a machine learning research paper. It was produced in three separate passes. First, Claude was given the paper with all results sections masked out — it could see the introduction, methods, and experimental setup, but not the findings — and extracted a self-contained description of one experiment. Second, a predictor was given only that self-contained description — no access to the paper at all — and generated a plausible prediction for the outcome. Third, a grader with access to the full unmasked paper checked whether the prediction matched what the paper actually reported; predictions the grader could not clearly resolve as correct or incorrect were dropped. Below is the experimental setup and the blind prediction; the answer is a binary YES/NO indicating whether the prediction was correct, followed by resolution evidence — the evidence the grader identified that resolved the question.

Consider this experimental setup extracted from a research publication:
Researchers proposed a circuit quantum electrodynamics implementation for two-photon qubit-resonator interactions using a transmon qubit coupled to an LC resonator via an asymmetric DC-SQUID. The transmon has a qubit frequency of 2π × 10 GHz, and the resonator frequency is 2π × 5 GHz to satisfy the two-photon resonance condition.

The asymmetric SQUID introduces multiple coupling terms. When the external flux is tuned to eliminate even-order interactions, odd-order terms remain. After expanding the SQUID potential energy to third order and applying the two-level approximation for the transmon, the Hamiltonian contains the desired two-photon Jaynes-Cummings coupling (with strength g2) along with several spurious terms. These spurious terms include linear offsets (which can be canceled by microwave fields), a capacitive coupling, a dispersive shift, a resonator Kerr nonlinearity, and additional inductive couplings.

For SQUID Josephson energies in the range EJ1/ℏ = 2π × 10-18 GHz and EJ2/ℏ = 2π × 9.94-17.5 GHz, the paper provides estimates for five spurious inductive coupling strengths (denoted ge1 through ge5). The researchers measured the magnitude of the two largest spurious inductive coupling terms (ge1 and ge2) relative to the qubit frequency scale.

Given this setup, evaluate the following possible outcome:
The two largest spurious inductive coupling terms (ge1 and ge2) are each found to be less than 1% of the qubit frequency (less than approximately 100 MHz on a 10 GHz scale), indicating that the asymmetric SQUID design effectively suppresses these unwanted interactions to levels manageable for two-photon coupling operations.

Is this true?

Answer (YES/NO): NO